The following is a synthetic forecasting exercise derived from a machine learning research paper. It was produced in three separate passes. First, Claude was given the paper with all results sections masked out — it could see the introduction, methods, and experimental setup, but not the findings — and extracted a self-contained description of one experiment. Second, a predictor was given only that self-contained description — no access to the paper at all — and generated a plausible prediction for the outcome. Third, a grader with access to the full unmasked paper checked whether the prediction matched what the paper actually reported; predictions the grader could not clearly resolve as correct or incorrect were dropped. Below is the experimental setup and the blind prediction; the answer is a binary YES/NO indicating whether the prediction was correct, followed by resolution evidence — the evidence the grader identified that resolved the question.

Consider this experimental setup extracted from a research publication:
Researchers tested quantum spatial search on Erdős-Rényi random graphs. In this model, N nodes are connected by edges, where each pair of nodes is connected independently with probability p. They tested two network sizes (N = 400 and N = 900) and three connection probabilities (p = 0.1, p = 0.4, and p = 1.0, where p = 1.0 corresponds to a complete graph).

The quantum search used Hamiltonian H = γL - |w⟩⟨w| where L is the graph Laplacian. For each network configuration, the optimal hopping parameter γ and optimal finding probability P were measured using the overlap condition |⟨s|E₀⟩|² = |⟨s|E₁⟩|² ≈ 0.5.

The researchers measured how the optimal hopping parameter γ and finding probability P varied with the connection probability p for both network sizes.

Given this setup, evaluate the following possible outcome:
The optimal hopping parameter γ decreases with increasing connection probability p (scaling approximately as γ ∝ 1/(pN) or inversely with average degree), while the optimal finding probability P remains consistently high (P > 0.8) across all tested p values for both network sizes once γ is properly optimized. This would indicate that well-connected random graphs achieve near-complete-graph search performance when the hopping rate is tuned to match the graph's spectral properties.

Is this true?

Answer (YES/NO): NO